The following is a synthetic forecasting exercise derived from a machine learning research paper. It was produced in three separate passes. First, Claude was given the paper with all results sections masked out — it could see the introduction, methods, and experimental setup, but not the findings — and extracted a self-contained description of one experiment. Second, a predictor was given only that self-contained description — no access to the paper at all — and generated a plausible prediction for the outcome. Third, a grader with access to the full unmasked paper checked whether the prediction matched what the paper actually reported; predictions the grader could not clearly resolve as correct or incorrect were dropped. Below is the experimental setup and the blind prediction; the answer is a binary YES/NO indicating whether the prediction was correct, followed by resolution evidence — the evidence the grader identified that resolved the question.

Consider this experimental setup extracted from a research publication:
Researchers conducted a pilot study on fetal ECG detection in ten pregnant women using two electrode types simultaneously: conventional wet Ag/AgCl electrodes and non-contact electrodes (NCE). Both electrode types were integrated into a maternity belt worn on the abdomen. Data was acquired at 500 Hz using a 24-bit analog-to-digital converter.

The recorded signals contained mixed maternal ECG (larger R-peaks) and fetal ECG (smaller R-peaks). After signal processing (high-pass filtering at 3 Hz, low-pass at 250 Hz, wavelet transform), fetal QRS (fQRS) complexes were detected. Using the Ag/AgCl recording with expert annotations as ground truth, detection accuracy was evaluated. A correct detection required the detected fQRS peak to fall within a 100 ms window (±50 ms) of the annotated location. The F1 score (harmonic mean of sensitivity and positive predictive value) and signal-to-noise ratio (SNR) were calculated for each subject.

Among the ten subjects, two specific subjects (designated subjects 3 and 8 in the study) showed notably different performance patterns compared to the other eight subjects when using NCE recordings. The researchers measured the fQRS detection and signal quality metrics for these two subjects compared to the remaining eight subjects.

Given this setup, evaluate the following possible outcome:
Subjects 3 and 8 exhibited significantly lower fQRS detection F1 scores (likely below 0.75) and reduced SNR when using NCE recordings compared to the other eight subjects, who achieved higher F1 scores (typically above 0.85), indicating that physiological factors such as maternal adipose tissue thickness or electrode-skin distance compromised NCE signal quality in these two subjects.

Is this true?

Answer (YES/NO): NO